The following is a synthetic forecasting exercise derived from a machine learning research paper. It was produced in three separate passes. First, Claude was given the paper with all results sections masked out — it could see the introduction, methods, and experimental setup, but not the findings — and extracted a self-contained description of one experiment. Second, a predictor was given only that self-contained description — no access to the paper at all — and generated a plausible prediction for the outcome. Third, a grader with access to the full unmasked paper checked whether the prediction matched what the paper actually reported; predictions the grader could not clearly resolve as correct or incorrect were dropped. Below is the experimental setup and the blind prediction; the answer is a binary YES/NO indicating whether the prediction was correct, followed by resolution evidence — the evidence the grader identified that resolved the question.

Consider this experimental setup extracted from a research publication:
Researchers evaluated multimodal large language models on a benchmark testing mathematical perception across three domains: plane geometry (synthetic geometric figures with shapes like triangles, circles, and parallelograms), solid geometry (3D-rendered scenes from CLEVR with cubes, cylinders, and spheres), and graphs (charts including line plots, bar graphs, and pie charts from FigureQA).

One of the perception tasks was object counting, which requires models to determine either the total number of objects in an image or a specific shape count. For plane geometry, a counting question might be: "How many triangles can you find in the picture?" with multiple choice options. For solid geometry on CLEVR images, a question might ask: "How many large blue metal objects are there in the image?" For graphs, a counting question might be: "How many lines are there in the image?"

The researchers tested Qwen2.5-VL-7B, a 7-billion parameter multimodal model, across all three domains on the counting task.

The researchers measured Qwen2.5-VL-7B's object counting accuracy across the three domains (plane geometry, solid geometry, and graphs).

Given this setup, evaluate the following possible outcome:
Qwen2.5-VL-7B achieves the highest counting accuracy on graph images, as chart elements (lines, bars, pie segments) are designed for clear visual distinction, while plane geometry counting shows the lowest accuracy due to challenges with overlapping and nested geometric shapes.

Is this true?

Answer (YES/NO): YES